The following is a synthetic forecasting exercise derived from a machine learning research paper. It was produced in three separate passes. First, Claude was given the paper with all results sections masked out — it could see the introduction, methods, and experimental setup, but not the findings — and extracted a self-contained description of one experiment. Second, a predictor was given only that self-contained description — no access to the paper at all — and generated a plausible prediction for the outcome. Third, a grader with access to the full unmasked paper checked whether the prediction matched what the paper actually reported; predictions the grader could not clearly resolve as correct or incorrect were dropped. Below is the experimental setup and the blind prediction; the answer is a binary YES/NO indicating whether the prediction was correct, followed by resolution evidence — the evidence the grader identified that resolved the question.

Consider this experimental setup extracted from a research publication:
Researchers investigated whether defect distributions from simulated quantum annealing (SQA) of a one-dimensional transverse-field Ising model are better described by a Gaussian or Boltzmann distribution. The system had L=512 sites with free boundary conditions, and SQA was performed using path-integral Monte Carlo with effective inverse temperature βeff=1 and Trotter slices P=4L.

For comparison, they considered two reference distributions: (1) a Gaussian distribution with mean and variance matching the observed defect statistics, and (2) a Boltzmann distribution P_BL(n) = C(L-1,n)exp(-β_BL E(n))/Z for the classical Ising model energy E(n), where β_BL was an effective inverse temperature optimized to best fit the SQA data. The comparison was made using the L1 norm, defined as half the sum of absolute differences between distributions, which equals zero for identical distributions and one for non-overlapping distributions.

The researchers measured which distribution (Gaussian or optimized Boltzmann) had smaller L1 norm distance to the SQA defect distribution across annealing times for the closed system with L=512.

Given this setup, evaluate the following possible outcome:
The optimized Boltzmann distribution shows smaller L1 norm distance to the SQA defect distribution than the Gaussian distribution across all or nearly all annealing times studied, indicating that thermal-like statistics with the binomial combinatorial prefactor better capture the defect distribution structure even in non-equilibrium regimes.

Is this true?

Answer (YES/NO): NO